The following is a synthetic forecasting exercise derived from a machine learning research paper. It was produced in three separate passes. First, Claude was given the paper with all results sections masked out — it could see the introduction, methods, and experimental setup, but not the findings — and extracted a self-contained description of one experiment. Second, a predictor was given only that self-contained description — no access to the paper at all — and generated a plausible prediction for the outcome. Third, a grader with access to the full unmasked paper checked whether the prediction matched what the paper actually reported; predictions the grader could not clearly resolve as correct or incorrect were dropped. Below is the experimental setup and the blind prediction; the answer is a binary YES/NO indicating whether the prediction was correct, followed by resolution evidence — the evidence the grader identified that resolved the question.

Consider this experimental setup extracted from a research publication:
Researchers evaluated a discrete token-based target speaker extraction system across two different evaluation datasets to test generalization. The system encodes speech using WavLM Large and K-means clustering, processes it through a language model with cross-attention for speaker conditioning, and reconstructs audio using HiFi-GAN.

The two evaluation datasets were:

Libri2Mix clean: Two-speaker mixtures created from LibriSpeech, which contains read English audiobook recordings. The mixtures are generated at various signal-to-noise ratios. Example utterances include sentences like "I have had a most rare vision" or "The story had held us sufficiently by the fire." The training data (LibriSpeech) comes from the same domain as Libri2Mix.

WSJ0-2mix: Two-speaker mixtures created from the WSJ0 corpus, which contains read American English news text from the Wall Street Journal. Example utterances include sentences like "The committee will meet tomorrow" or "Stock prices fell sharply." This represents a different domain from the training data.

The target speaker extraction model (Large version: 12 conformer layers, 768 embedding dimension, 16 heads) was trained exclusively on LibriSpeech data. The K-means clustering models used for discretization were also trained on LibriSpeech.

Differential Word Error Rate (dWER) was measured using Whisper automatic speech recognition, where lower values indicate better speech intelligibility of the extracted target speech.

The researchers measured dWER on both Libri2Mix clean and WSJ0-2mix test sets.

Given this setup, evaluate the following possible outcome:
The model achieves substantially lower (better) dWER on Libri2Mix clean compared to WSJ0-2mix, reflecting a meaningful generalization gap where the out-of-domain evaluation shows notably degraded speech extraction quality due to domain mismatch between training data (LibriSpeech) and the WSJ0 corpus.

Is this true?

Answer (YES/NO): NO